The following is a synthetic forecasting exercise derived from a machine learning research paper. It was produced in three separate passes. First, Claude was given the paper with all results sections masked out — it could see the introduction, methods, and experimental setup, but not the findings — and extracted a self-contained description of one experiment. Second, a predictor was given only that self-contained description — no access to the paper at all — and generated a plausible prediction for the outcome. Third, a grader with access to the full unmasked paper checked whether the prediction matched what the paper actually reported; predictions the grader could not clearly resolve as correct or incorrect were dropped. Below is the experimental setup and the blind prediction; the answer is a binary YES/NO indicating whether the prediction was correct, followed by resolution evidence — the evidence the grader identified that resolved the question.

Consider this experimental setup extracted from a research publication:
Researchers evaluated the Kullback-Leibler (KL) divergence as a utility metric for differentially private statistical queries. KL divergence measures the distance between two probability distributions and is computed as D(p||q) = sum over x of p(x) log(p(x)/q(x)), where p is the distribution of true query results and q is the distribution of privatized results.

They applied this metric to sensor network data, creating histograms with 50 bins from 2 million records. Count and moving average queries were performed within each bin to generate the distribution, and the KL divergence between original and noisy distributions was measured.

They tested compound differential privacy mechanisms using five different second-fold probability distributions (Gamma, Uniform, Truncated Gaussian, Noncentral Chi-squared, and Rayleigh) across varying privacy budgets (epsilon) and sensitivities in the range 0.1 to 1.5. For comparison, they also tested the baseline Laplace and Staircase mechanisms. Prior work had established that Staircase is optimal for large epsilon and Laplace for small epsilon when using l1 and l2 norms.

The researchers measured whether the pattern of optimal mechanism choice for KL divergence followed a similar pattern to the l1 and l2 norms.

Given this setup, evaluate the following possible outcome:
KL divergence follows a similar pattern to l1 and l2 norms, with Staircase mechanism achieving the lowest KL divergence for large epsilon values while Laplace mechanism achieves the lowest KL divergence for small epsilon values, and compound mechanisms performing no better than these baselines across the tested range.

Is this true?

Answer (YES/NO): NO